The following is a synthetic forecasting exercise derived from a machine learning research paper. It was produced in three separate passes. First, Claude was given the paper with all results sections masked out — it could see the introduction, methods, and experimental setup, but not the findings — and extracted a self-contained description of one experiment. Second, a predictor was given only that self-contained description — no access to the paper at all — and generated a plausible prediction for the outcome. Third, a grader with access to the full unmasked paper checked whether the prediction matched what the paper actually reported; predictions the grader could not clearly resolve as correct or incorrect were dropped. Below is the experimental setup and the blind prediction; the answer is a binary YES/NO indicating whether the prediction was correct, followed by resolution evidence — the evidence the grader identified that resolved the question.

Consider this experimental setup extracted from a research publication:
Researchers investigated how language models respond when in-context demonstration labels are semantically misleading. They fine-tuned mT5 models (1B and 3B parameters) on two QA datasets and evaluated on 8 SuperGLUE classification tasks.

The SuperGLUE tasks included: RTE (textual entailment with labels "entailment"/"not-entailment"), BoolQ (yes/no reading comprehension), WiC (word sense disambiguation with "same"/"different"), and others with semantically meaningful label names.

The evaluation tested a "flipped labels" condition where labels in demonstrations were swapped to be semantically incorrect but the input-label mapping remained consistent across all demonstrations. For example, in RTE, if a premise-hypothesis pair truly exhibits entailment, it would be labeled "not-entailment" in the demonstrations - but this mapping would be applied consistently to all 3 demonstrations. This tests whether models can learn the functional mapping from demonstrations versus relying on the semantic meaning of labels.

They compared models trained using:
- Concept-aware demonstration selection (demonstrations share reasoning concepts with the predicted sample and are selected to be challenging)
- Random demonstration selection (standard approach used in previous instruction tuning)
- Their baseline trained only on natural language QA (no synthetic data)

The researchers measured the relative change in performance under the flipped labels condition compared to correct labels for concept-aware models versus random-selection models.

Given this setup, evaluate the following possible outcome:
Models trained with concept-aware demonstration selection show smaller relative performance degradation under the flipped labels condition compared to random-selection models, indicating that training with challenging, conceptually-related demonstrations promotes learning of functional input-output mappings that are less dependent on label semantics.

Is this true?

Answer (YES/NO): NO